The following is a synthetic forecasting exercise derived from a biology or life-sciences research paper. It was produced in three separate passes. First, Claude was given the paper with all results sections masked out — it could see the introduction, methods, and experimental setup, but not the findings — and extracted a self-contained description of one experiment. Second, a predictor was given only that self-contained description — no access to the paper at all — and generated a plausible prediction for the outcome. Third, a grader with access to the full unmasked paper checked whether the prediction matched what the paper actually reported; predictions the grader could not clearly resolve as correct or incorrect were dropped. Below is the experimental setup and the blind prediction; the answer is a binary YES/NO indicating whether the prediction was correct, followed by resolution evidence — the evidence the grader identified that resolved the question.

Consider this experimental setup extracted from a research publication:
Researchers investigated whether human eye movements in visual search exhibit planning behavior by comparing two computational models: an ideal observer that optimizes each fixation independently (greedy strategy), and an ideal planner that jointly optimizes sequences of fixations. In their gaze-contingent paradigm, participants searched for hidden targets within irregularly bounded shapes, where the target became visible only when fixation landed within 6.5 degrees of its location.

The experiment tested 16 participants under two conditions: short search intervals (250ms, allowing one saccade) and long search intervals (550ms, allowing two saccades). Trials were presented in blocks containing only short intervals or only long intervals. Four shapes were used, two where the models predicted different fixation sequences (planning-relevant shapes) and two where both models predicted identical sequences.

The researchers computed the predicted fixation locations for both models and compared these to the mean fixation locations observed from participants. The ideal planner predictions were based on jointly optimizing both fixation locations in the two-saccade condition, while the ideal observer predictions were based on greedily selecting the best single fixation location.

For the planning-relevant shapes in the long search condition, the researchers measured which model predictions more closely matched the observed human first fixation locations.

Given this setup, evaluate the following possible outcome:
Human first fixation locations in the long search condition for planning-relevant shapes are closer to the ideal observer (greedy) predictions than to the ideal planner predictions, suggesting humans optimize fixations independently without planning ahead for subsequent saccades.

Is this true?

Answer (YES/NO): NO